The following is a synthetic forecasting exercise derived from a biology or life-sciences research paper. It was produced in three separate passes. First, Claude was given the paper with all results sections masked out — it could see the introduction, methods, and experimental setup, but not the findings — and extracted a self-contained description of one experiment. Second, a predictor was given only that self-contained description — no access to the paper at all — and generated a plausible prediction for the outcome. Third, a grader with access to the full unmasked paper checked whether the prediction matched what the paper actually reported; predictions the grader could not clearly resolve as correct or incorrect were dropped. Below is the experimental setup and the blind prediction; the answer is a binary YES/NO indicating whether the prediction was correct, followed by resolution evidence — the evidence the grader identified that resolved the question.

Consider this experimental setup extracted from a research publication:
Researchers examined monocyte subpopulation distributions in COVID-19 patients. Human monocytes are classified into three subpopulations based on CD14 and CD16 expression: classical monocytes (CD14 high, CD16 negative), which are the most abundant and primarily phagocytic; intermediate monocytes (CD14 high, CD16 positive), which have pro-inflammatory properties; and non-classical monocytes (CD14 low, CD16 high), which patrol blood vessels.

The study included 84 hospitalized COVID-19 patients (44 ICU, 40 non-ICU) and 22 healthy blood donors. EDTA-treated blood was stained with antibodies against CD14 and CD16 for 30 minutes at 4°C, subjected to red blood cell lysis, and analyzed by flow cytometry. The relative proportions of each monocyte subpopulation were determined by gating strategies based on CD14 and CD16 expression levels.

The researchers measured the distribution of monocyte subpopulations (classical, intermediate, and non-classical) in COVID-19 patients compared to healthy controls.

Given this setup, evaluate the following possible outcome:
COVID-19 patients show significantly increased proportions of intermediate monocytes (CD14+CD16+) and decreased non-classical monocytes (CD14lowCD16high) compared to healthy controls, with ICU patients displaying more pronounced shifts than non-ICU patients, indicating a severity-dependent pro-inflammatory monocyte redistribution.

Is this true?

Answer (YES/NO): NO